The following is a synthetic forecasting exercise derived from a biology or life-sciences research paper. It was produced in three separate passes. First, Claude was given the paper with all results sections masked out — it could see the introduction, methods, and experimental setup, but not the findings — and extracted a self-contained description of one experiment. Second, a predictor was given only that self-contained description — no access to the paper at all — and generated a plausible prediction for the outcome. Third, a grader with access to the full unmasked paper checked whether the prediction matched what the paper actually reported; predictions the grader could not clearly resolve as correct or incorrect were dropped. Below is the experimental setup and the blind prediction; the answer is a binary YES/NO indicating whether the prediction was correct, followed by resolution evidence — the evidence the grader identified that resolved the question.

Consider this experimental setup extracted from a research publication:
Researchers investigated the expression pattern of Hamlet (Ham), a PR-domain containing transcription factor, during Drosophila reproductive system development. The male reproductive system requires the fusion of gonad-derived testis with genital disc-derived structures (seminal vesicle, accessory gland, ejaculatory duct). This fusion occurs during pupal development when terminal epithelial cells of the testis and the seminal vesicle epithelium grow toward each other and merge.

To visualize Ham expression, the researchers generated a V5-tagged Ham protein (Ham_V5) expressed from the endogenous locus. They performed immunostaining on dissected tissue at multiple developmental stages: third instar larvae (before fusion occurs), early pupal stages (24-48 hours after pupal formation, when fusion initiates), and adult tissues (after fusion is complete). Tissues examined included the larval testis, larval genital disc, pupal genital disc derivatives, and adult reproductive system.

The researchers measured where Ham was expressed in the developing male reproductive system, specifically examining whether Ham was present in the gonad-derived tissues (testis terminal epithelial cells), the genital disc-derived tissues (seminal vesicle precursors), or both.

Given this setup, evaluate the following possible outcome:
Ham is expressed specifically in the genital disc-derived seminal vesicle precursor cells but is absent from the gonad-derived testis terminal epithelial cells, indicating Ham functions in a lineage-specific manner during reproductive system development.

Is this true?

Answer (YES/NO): NO